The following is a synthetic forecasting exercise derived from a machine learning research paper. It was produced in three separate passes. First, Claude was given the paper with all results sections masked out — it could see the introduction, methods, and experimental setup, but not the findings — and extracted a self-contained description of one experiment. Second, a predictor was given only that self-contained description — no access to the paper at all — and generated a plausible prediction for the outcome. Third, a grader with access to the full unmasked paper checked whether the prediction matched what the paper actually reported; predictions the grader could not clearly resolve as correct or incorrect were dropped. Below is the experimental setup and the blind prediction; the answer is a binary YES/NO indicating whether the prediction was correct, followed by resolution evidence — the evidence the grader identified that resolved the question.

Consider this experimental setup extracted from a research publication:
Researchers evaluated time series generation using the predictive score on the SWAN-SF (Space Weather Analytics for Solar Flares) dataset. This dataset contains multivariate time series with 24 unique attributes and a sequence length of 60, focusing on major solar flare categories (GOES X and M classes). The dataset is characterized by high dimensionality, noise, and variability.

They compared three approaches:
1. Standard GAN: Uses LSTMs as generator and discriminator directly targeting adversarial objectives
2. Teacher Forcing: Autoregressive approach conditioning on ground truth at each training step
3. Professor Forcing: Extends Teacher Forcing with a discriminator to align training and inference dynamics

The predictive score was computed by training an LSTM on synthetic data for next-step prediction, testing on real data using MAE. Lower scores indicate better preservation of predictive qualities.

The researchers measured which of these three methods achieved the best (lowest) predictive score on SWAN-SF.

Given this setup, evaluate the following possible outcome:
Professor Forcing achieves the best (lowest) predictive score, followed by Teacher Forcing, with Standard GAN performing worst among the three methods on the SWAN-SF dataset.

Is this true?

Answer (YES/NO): NO